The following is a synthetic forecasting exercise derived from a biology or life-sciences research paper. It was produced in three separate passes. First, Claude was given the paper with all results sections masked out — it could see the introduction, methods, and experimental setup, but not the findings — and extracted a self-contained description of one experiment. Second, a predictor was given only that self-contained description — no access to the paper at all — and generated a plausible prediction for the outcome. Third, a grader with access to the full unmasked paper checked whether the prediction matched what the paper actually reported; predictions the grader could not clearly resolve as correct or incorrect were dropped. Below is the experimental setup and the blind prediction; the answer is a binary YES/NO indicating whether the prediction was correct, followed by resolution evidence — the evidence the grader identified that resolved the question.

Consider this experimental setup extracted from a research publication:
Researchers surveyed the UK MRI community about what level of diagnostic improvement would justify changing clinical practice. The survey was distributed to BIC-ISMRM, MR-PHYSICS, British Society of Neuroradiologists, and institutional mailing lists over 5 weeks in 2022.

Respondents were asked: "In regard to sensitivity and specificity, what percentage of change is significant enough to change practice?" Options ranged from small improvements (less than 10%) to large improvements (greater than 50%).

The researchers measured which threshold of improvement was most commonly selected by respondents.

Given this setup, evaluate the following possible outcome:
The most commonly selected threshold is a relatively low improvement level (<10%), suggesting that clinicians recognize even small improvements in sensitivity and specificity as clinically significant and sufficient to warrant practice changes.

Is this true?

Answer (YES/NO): NO